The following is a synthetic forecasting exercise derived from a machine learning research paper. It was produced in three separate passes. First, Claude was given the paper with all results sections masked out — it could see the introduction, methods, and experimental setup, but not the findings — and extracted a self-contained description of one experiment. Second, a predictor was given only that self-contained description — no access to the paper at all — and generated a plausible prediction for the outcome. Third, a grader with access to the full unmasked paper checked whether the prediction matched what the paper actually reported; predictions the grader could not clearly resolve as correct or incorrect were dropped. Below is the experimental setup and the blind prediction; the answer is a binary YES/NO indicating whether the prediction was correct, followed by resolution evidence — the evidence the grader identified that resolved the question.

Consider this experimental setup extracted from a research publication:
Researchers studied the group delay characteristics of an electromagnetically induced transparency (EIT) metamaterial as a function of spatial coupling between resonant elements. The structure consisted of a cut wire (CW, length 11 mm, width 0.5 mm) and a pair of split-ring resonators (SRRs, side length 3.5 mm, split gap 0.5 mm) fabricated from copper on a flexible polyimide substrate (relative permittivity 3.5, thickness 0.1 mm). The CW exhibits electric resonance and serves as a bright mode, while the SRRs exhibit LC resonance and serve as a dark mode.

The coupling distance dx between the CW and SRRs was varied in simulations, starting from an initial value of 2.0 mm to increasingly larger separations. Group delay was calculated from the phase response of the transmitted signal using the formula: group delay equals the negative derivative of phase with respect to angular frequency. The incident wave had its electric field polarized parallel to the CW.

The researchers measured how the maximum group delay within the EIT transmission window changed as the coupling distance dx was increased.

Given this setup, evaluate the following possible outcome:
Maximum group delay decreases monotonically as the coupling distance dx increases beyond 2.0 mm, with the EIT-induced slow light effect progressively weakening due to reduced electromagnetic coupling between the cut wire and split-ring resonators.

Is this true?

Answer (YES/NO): NO